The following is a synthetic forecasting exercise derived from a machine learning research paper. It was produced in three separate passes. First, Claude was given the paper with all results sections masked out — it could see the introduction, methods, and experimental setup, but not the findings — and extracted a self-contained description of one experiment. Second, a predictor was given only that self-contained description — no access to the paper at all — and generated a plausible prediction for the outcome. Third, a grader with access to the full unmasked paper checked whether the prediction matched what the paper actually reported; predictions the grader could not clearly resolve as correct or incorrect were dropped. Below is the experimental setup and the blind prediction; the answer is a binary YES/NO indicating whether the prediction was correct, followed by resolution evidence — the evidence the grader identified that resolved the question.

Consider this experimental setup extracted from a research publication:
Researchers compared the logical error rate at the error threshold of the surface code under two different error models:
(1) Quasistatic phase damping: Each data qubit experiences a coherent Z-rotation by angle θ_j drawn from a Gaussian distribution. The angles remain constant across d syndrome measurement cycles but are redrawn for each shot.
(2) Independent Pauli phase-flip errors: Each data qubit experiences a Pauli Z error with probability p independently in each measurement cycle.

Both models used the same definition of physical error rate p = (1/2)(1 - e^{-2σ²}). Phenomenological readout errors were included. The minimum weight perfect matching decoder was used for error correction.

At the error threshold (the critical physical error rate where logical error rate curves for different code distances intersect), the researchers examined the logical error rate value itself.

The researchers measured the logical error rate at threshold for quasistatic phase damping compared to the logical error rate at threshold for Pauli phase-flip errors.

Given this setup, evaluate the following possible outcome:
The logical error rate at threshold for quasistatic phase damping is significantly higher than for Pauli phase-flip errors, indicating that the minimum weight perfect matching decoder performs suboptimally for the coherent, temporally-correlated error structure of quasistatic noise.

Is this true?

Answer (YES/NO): NO